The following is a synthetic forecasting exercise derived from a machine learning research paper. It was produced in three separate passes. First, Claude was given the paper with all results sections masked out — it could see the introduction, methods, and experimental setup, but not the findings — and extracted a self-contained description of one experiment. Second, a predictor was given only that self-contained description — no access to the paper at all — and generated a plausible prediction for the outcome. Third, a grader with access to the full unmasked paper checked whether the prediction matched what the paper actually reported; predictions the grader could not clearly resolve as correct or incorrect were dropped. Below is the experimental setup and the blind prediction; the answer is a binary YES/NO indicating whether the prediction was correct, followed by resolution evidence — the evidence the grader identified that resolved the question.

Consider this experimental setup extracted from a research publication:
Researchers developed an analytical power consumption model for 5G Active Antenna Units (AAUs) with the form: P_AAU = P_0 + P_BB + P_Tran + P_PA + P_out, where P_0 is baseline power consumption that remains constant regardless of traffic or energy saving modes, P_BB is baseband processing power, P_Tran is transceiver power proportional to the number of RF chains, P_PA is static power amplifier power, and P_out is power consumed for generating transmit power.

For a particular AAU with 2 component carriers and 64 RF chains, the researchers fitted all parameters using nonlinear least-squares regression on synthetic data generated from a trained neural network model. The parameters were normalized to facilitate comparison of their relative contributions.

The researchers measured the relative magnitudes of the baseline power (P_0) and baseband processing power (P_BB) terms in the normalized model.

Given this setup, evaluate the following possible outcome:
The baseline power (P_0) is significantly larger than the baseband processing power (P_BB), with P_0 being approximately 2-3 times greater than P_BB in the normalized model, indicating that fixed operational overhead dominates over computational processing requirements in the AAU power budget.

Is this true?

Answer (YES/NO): NO